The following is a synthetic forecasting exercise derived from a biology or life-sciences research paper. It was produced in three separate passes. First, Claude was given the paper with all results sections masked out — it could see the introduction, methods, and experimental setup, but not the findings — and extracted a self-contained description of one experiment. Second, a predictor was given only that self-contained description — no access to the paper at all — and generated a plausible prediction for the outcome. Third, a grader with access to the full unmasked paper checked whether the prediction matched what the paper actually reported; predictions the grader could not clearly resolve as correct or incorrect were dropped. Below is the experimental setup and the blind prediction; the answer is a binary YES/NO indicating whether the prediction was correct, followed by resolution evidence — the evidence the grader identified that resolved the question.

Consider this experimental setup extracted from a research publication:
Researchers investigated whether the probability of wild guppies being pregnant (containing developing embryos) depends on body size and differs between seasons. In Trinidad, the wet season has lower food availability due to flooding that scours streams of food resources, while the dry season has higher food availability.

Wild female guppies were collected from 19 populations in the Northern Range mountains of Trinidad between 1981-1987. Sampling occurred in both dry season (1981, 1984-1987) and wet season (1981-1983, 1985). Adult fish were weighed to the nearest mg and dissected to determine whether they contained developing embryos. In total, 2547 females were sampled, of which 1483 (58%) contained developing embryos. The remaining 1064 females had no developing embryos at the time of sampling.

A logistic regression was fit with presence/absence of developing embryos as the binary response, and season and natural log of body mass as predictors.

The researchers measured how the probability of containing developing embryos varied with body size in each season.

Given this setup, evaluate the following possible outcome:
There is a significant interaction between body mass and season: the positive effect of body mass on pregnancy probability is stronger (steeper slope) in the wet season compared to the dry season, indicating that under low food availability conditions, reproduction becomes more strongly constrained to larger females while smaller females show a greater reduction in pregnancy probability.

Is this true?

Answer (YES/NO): NO